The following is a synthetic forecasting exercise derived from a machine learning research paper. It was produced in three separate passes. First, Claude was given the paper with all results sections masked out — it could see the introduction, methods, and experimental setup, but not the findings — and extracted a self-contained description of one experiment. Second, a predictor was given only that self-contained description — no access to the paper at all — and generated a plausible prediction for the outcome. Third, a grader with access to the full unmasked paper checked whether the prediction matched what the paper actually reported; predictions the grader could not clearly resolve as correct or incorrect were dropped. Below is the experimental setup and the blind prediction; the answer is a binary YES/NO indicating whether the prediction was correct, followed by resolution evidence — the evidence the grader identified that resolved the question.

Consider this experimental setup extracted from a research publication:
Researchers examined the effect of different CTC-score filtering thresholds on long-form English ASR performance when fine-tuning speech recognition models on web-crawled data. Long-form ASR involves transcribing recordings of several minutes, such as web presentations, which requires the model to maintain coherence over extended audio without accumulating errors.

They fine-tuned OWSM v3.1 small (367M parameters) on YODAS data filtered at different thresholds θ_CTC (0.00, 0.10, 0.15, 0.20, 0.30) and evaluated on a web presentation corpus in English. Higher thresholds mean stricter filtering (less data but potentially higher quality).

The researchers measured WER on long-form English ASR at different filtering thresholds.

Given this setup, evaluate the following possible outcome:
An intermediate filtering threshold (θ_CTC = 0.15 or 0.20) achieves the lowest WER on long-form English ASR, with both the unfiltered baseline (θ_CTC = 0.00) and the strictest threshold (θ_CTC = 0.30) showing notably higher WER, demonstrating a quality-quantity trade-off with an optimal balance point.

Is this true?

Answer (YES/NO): NO